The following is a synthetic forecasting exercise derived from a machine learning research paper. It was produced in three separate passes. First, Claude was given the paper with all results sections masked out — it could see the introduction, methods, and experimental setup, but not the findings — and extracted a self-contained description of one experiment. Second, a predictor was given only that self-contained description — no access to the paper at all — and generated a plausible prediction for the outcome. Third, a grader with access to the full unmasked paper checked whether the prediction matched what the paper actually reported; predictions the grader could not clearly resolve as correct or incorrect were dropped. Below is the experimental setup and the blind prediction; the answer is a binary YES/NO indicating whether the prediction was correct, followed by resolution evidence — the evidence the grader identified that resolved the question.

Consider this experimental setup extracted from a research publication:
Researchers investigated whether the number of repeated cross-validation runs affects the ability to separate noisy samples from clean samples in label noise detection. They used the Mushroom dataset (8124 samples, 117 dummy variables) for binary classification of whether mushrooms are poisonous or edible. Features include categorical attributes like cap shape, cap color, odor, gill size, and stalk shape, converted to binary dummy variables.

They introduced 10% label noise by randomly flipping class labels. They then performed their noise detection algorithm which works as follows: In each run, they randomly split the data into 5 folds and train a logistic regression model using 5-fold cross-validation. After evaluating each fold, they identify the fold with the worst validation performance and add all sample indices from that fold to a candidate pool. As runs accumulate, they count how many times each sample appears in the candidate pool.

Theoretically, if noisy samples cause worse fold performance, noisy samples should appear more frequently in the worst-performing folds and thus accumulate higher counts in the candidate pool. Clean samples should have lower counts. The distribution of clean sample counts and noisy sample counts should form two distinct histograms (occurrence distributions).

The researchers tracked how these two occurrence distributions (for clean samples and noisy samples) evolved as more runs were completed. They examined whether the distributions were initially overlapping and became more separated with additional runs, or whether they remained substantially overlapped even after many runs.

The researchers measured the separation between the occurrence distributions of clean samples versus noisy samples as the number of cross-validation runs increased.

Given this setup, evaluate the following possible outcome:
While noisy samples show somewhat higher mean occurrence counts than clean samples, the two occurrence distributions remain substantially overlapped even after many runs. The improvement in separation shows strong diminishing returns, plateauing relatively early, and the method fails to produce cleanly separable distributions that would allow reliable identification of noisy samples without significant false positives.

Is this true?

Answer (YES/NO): NO